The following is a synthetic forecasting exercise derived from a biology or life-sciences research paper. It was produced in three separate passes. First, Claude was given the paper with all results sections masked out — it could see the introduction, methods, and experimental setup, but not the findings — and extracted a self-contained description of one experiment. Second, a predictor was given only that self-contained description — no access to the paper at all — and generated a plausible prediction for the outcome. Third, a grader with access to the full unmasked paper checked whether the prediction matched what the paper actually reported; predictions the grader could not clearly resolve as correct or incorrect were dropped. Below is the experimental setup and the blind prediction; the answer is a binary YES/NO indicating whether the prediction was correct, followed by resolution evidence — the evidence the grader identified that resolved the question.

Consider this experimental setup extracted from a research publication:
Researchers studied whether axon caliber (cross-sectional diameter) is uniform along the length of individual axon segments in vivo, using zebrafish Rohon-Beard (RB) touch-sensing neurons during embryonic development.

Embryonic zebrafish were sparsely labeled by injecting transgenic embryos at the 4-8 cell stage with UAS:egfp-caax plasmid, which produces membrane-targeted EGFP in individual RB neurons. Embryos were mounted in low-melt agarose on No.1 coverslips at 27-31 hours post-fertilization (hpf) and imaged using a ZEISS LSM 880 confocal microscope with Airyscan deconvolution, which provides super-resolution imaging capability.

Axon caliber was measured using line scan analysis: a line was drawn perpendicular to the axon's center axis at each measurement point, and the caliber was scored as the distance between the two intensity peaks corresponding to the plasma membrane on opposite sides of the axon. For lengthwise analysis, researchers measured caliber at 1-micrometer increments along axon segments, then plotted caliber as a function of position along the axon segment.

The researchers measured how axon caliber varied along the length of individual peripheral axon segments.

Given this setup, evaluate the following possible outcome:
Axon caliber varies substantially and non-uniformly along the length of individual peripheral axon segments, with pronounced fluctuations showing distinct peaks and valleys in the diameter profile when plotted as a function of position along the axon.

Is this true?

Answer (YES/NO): YES